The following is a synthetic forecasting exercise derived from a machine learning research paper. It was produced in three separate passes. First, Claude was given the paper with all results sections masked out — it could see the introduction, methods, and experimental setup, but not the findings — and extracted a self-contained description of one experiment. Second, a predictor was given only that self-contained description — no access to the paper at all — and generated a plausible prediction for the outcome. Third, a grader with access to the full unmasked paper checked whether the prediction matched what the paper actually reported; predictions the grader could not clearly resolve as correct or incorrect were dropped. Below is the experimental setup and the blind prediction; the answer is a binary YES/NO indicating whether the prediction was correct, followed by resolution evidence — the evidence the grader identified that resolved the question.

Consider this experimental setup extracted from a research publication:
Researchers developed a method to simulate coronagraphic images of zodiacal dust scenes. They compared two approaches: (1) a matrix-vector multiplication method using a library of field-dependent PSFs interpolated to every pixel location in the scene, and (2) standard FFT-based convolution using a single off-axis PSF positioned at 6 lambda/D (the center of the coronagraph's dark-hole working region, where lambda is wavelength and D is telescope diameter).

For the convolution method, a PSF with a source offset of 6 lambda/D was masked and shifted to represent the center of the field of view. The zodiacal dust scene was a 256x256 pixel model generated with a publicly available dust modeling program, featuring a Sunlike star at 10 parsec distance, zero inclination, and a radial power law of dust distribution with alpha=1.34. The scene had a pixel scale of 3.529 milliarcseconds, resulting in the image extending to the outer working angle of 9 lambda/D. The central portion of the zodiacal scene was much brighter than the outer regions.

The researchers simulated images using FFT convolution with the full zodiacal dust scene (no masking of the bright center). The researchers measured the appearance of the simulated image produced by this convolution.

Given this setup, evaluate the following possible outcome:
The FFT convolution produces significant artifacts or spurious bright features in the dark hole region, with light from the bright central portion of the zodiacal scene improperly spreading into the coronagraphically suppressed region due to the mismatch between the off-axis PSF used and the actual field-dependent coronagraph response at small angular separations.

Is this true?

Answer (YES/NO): NO